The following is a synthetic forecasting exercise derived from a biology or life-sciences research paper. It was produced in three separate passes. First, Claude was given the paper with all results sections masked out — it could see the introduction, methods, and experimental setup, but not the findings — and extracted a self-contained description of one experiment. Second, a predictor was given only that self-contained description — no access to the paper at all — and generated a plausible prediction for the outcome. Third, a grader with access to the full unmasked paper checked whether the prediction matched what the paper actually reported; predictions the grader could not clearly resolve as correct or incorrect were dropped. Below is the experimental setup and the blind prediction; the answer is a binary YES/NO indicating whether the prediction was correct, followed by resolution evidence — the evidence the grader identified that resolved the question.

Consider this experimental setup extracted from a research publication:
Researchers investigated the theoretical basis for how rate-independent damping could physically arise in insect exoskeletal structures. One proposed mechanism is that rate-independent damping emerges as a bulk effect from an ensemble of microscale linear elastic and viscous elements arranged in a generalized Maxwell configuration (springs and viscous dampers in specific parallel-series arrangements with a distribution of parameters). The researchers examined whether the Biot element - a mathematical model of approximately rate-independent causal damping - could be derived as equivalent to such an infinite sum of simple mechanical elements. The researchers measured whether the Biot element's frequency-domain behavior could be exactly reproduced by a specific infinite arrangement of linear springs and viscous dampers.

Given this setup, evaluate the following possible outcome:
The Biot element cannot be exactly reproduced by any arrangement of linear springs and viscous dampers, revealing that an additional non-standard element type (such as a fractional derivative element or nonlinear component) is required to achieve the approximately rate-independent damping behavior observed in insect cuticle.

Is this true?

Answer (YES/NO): NO